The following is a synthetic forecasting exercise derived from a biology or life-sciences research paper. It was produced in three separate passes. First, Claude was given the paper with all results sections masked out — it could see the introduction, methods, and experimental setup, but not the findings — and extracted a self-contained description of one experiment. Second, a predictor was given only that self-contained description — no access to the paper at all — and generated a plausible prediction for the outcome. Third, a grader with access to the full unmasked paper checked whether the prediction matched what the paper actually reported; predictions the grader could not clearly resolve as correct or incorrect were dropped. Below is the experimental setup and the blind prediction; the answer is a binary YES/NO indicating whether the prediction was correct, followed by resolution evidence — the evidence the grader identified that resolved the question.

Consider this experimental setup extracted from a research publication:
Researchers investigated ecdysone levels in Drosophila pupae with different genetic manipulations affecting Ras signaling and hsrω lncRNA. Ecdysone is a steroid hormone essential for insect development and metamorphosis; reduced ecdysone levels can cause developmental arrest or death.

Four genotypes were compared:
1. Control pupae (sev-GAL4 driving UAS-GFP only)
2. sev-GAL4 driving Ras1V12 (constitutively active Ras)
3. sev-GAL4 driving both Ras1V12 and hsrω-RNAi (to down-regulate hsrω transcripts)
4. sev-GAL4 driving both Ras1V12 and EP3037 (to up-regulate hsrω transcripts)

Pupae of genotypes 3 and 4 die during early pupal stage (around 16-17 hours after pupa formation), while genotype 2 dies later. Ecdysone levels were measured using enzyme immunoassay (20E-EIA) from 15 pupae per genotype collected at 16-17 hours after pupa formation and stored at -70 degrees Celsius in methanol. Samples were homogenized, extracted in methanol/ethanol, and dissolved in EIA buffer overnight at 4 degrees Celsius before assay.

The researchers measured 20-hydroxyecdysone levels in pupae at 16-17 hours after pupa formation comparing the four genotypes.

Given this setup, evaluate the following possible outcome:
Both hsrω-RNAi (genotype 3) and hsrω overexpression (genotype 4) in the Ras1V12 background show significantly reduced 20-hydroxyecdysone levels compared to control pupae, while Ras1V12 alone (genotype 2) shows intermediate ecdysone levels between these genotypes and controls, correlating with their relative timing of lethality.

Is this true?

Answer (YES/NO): NO